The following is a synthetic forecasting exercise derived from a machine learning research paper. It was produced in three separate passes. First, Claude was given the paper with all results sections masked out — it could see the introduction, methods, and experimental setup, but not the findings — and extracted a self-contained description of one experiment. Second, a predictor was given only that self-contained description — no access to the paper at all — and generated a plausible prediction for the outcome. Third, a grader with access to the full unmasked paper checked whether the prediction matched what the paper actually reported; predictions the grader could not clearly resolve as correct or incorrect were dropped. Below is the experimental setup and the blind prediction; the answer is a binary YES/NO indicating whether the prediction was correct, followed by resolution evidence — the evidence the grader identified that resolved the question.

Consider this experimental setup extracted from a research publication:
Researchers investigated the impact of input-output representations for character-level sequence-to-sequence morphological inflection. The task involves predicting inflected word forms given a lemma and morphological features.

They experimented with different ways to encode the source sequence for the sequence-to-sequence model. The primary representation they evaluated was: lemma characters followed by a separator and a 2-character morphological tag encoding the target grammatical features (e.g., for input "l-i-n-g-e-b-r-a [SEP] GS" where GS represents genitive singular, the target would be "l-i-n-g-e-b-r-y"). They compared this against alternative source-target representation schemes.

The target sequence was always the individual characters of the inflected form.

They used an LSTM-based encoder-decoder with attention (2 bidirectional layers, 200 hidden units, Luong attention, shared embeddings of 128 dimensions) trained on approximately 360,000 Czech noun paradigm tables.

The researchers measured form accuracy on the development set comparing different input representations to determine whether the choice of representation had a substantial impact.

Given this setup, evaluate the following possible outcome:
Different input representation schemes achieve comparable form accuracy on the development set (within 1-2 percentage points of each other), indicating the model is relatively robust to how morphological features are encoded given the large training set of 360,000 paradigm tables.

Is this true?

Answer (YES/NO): YES